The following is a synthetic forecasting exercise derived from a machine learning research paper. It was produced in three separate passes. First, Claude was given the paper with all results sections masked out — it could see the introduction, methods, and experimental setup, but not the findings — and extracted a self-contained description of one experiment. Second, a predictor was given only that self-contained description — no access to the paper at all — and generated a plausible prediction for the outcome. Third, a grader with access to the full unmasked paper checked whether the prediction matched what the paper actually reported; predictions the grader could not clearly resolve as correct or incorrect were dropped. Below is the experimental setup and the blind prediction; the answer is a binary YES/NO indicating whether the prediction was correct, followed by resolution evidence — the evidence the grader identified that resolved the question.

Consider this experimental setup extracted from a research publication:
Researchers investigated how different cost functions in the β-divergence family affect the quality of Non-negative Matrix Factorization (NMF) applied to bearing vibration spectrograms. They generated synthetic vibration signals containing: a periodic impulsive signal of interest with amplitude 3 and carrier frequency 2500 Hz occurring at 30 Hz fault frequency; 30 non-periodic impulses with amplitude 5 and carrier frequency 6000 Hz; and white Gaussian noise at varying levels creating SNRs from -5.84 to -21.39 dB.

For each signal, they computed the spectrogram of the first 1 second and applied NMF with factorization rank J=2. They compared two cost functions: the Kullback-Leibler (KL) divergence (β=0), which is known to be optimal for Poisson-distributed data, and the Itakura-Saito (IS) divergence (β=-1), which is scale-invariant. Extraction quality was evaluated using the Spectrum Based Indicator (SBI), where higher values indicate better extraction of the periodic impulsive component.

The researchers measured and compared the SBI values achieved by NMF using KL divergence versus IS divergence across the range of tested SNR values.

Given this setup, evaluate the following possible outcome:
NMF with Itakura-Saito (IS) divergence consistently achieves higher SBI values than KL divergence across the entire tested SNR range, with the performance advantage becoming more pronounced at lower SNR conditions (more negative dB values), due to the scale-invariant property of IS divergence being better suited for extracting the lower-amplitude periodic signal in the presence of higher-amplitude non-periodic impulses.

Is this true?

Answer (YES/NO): NO